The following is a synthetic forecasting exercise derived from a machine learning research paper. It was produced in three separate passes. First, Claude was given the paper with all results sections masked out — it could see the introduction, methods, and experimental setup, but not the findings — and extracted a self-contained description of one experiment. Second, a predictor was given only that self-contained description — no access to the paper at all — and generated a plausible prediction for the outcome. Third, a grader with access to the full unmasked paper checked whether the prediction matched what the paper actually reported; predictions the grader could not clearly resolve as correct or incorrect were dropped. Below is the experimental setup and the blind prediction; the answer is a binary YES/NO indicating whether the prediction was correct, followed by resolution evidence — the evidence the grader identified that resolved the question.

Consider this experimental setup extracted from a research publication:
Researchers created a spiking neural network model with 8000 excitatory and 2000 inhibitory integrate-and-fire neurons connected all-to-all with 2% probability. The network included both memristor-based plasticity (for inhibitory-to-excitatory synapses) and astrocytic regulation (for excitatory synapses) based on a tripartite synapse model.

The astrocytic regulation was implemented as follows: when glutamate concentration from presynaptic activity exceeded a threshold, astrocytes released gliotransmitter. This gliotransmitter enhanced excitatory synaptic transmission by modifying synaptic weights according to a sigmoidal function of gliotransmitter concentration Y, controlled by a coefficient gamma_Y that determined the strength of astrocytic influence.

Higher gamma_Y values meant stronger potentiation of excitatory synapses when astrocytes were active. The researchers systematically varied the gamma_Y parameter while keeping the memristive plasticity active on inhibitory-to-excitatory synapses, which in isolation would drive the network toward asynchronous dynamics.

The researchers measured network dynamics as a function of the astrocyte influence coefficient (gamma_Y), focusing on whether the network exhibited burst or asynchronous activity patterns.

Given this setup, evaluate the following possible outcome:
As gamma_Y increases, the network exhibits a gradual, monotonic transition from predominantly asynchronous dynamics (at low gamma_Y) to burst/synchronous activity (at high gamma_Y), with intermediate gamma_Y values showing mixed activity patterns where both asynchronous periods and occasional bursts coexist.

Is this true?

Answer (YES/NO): YES